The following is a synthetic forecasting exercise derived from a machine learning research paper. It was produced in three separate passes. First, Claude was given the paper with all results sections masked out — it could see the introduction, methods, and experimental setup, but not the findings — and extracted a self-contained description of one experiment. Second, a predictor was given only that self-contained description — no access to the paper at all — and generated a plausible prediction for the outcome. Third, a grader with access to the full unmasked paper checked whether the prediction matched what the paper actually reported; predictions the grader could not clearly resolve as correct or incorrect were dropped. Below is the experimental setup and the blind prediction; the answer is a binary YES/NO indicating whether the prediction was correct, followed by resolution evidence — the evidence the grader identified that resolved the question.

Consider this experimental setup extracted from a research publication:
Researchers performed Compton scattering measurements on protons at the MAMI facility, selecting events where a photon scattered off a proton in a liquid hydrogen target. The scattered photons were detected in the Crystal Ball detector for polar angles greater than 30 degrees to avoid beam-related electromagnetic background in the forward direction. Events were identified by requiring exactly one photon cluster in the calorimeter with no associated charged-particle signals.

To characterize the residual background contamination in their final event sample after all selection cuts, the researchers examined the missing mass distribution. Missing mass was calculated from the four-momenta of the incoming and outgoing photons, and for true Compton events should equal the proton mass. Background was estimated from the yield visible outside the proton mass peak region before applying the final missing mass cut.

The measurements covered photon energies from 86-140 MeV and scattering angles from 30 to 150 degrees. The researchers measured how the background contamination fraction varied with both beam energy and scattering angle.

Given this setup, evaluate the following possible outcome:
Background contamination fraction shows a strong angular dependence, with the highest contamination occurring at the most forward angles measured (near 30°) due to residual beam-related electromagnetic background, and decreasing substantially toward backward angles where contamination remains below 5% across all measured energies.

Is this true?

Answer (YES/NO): NO